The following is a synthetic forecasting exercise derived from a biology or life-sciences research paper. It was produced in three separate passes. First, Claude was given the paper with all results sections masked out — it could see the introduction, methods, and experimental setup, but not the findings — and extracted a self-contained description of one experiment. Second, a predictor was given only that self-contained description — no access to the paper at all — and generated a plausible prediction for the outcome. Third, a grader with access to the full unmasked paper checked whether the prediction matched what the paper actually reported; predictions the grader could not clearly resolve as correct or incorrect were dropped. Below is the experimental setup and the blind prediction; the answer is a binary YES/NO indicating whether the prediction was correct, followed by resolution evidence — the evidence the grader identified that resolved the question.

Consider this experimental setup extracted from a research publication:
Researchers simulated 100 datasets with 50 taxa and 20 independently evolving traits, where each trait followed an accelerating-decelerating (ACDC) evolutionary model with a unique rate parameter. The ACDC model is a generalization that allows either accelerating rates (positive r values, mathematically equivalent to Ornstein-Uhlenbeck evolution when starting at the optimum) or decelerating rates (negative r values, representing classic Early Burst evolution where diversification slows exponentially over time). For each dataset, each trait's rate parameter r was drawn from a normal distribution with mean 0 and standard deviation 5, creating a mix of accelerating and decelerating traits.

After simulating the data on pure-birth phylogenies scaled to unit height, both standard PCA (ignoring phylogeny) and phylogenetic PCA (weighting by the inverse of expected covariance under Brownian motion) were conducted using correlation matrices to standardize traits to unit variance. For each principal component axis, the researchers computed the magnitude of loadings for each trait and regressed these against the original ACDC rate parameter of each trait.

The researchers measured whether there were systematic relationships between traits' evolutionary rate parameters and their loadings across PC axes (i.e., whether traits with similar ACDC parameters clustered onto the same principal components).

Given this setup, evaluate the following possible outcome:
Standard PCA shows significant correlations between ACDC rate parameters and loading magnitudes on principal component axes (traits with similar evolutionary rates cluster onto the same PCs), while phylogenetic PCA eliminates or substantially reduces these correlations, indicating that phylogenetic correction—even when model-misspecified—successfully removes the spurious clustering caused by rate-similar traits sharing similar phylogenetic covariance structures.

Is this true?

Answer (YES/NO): NO